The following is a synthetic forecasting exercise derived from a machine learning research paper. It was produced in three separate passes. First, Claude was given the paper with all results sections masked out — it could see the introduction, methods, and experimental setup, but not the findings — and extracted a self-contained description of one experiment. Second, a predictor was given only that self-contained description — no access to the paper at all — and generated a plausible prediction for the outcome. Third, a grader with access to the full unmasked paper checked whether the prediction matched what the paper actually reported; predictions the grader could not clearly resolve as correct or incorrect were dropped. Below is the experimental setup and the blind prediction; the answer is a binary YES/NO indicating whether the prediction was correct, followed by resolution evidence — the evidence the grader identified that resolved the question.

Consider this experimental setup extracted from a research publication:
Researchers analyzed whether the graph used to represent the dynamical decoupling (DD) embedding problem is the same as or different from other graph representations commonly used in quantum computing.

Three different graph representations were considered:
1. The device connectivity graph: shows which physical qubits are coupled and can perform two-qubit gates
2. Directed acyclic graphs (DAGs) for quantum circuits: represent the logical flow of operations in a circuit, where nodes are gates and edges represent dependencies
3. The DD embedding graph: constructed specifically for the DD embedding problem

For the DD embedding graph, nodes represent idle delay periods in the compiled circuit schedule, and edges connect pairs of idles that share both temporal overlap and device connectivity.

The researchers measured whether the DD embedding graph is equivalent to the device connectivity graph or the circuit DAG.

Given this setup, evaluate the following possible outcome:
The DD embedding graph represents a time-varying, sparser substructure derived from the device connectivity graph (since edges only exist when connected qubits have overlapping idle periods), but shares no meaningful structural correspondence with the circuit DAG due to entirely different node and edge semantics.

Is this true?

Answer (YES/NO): NO